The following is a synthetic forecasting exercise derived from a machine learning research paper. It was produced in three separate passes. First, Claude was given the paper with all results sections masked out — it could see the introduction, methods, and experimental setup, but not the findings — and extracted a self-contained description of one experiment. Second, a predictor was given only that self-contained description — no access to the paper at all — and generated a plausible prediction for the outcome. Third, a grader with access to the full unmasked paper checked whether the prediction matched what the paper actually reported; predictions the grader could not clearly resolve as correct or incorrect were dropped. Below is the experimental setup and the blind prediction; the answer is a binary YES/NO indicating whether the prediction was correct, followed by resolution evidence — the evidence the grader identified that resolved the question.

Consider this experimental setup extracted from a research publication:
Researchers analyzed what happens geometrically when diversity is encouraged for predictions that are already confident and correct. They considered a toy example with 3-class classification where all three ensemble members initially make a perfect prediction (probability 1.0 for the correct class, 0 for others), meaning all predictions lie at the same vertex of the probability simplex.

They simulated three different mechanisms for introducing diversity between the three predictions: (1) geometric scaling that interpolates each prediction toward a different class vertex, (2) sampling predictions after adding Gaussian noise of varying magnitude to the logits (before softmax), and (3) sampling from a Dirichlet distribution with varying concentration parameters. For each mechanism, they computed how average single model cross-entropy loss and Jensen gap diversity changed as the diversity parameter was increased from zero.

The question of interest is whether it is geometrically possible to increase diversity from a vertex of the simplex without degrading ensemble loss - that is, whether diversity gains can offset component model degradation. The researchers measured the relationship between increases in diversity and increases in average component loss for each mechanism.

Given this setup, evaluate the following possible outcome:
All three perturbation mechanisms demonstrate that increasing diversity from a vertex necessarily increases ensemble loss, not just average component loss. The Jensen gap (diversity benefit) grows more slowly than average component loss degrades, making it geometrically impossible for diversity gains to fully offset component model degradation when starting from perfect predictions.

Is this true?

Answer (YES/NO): YES